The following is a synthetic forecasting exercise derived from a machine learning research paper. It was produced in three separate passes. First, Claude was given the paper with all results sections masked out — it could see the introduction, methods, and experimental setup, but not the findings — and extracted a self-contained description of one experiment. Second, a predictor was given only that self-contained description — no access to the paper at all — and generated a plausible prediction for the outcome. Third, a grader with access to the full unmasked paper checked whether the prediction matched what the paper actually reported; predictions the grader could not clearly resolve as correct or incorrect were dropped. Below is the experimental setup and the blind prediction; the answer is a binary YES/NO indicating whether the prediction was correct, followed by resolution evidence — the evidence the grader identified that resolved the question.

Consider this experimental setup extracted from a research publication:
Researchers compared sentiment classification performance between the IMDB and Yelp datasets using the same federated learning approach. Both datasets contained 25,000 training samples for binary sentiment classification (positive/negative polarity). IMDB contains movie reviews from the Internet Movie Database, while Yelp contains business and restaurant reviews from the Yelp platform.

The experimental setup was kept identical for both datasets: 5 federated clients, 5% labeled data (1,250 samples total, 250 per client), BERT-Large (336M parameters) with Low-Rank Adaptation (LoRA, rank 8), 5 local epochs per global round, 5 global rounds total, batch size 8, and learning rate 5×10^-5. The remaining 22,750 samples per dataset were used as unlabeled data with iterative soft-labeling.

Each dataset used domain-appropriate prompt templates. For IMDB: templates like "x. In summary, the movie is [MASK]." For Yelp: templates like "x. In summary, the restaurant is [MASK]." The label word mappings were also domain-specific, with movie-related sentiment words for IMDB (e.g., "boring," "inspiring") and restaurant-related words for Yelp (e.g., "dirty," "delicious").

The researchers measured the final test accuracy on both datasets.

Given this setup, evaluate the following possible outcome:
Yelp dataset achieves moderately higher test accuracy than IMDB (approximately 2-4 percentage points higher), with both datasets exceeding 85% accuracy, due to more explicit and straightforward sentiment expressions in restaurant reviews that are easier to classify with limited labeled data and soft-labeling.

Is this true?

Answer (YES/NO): NO